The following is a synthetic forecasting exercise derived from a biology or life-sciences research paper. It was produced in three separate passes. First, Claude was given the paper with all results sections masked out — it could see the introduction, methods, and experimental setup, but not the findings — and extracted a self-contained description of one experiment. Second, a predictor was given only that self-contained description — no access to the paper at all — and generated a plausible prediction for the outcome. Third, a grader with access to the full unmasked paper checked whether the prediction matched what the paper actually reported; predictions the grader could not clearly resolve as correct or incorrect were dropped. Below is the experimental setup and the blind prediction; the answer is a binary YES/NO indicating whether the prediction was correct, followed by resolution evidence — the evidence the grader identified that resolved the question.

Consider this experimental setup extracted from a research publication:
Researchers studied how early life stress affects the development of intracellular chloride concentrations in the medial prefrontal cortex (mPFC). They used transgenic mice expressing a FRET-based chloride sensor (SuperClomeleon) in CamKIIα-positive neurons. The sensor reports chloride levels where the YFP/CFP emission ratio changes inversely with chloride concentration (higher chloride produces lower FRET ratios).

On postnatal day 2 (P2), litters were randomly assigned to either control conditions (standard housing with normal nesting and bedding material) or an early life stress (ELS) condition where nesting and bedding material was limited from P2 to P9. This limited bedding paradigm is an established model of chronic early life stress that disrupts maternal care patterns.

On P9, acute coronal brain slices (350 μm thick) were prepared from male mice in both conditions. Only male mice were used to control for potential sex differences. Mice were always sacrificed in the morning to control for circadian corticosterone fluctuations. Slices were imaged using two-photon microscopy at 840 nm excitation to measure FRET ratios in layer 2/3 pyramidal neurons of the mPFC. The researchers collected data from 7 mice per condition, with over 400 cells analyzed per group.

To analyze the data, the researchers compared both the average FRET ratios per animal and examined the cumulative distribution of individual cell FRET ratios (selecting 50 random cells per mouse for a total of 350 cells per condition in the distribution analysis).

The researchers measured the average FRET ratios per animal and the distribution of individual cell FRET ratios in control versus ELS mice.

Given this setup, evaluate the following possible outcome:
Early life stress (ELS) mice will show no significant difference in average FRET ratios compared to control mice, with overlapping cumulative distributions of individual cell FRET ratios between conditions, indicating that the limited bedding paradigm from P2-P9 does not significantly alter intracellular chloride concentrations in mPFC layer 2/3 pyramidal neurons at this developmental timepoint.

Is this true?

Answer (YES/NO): NO